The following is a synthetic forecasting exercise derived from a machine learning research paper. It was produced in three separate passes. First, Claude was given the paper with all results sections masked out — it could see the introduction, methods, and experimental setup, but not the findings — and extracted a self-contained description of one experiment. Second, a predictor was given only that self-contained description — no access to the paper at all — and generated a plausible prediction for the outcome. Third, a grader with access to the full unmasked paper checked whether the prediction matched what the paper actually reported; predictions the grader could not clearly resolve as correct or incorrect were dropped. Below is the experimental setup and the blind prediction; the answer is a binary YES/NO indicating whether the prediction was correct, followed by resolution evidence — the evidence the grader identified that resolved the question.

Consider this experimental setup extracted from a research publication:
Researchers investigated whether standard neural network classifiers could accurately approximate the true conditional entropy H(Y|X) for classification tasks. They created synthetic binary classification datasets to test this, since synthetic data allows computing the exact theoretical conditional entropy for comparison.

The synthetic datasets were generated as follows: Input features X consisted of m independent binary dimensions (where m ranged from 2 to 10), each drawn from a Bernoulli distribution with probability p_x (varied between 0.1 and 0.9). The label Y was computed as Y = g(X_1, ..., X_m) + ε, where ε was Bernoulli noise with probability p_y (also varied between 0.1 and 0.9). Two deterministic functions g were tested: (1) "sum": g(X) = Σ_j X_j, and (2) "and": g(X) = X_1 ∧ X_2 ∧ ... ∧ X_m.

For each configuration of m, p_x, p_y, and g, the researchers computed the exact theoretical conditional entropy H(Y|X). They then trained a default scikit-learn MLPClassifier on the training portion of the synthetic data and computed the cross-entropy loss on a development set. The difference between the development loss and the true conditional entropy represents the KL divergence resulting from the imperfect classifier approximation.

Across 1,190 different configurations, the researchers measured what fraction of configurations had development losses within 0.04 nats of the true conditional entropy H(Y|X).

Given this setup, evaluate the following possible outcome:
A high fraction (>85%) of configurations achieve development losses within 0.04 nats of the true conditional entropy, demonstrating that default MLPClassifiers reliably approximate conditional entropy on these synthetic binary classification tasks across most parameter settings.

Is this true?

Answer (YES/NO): YES